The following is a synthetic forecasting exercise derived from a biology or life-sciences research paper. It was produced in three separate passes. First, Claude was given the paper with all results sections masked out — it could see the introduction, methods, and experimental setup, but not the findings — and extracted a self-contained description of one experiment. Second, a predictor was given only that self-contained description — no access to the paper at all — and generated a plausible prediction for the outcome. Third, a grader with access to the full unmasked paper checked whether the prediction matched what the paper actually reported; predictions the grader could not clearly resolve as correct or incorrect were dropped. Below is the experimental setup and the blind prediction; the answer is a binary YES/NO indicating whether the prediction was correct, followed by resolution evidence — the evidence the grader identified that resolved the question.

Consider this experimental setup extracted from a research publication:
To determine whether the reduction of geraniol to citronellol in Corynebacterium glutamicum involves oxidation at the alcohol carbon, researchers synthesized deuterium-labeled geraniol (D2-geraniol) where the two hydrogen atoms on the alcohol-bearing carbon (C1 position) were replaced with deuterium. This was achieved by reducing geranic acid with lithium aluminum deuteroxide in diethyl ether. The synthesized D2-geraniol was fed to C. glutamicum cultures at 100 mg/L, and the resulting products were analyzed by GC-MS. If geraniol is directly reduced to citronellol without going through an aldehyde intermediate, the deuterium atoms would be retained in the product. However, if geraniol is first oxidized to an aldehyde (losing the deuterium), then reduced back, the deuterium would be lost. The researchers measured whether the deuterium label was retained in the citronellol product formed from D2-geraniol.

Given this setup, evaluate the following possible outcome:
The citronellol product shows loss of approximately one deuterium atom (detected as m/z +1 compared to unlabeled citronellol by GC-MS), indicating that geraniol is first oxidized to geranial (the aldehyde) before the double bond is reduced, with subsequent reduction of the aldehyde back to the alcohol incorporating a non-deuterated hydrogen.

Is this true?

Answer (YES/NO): YES